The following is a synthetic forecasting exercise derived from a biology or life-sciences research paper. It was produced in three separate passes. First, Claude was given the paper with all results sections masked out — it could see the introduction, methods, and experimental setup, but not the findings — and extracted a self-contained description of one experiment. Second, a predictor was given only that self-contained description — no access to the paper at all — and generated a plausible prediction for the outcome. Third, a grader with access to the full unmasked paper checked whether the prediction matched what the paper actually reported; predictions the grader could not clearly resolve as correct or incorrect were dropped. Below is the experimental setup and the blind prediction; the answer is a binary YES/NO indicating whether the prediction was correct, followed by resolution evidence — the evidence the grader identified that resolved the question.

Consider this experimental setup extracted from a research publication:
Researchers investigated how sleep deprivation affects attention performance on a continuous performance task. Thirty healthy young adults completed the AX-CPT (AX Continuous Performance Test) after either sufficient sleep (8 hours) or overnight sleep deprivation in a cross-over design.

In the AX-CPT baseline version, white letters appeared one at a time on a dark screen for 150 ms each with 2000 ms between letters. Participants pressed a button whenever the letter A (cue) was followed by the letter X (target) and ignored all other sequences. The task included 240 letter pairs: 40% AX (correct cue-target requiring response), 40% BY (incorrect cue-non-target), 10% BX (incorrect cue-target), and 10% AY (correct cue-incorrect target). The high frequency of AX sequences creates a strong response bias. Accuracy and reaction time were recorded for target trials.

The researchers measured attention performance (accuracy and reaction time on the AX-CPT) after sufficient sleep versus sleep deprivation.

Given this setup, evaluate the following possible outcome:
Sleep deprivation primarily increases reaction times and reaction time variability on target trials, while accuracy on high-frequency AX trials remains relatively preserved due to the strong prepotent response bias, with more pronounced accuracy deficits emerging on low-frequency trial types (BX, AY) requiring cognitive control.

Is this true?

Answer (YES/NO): NO